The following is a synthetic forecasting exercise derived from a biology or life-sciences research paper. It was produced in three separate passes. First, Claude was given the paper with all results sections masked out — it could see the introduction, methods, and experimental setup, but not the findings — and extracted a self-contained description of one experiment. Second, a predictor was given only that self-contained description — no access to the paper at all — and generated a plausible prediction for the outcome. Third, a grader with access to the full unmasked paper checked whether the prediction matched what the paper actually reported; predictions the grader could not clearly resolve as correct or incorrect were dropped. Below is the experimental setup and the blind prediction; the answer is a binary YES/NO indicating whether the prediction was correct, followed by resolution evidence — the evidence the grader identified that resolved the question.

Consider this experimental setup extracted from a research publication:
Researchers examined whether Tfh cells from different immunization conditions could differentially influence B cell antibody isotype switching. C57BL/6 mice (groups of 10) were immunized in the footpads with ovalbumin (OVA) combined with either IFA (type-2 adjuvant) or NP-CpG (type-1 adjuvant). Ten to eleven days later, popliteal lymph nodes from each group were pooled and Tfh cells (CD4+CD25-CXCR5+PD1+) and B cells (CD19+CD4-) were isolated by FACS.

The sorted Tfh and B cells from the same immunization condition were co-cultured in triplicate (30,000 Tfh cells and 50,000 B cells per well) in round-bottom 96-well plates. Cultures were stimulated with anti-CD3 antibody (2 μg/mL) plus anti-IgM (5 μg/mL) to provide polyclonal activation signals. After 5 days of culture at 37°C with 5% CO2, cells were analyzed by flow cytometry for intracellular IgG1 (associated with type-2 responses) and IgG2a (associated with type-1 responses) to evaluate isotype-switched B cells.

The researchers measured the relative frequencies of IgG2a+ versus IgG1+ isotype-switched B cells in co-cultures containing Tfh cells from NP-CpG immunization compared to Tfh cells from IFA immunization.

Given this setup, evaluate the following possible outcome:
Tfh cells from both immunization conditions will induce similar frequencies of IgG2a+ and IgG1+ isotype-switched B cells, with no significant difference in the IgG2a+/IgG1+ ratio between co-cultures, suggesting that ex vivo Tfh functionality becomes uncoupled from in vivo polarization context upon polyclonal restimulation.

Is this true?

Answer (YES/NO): NO